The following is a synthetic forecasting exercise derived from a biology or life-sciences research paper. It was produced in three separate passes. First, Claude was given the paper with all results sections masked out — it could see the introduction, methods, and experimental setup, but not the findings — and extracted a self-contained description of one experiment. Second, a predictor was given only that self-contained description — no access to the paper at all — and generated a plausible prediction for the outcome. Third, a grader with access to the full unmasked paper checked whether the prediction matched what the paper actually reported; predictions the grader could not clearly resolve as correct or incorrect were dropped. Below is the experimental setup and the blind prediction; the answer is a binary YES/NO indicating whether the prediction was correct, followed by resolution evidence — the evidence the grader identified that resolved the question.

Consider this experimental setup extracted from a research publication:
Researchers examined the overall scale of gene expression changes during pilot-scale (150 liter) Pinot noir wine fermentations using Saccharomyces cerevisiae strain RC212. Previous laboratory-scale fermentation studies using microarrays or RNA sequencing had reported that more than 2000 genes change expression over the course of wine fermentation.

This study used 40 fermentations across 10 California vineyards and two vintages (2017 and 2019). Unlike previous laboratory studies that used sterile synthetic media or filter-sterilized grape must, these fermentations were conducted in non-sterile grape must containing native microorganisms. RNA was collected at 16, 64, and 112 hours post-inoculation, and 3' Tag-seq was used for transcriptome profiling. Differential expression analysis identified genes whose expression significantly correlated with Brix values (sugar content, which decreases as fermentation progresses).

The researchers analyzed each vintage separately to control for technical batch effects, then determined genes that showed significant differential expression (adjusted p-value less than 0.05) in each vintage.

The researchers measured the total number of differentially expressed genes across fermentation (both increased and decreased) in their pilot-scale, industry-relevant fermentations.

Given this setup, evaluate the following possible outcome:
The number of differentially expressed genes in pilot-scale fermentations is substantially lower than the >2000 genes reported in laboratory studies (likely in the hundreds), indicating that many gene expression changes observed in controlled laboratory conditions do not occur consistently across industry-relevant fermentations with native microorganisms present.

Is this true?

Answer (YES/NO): NO